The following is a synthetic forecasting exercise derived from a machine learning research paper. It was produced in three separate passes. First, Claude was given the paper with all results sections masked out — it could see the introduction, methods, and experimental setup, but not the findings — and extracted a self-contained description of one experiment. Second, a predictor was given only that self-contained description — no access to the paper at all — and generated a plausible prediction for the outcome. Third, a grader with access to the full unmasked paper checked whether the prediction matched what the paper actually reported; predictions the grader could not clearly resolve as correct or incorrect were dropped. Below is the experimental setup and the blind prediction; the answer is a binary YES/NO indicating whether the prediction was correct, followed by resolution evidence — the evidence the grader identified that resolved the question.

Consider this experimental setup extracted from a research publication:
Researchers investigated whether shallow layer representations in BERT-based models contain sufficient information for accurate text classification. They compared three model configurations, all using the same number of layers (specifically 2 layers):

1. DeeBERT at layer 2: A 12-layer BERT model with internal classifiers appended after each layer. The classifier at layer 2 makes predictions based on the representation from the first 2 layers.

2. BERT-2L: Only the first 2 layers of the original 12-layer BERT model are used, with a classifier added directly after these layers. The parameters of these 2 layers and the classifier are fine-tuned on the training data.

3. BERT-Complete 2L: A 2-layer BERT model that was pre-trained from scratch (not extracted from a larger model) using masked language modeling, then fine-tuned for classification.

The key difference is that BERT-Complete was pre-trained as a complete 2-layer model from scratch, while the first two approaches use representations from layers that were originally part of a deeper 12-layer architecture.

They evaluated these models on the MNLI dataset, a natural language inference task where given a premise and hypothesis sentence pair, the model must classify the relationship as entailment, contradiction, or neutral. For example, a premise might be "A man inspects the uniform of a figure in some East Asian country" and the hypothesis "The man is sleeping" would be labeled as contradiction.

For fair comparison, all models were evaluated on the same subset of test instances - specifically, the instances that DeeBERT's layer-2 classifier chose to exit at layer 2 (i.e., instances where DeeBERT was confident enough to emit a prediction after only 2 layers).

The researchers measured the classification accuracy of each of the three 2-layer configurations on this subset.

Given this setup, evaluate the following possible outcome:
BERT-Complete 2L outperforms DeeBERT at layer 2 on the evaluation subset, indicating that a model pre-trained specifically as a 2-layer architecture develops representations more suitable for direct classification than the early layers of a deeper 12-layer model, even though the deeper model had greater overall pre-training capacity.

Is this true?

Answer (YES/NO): YES